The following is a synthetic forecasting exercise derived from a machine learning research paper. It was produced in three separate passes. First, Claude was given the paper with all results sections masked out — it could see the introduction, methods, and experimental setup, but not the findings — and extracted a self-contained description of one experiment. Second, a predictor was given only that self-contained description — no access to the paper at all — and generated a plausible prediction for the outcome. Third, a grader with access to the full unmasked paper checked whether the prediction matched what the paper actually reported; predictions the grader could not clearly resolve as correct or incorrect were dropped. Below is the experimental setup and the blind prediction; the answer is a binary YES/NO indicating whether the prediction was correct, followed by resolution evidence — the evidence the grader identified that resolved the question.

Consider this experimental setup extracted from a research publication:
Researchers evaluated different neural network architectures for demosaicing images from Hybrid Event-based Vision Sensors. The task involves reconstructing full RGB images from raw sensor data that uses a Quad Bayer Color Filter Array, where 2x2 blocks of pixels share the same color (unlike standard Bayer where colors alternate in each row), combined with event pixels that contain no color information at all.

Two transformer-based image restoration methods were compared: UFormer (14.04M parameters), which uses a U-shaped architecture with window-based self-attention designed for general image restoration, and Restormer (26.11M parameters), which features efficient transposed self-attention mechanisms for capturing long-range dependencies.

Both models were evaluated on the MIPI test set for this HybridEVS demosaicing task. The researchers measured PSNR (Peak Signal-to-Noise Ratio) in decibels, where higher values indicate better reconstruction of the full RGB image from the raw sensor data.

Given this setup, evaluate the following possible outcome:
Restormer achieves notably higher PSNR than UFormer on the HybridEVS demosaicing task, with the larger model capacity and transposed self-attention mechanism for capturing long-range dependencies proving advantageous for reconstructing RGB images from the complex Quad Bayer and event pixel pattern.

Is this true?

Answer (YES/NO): NO